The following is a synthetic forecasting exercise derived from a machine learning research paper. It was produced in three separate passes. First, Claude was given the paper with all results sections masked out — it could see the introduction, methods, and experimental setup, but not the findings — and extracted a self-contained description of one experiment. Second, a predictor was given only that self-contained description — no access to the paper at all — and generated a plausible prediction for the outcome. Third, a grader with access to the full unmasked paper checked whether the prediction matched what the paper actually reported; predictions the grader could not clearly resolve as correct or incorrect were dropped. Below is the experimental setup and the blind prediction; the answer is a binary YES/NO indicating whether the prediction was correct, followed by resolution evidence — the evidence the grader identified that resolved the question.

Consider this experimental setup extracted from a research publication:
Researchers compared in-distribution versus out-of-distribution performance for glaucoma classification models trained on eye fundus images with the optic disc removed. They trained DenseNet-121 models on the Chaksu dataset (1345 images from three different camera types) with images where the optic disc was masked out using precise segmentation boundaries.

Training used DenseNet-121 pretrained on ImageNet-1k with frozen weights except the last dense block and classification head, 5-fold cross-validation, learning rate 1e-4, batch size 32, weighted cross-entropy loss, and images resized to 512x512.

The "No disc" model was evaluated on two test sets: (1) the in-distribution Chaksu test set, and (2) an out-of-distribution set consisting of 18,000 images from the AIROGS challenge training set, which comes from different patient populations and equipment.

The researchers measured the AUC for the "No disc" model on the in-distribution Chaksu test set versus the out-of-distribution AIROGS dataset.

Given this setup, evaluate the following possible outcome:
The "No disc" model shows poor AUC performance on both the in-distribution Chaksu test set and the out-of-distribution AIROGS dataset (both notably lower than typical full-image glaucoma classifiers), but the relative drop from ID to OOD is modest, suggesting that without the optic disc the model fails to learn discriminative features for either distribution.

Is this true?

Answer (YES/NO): YES